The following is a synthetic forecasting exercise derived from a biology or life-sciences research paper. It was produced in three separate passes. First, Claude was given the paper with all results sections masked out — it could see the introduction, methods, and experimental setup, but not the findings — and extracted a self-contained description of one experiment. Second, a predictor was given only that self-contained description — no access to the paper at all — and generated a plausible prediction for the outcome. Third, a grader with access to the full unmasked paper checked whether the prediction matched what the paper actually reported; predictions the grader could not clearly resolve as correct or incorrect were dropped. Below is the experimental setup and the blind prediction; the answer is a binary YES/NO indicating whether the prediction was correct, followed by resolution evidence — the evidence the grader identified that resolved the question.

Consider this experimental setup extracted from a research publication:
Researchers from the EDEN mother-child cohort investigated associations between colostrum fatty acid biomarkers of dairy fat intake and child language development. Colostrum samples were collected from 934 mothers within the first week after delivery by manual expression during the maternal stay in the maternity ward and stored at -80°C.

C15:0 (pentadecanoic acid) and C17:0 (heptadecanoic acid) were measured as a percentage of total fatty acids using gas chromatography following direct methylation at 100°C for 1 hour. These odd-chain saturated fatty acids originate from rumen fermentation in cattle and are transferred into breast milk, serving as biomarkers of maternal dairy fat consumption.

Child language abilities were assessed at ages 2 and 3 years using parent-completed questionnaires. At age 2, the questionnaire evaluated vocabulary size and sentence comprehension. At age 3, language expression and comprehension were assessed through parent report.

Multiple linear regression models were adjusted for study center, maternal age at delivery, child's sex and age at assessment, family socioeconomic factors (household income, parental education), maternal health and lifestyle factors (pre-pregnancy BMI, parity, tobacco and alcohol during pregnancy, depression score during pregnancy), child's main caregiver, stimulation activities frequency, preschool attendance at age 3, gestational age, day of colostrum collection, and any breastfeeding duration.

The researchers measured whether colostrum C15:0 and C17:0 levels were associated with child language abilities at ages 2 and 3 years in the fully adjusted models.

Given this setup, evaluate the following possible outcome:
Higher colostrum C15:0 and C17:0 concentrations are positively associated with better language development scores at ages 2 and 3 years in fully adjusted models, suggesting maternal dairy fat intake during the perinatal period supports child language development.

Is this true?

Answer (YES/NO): NO